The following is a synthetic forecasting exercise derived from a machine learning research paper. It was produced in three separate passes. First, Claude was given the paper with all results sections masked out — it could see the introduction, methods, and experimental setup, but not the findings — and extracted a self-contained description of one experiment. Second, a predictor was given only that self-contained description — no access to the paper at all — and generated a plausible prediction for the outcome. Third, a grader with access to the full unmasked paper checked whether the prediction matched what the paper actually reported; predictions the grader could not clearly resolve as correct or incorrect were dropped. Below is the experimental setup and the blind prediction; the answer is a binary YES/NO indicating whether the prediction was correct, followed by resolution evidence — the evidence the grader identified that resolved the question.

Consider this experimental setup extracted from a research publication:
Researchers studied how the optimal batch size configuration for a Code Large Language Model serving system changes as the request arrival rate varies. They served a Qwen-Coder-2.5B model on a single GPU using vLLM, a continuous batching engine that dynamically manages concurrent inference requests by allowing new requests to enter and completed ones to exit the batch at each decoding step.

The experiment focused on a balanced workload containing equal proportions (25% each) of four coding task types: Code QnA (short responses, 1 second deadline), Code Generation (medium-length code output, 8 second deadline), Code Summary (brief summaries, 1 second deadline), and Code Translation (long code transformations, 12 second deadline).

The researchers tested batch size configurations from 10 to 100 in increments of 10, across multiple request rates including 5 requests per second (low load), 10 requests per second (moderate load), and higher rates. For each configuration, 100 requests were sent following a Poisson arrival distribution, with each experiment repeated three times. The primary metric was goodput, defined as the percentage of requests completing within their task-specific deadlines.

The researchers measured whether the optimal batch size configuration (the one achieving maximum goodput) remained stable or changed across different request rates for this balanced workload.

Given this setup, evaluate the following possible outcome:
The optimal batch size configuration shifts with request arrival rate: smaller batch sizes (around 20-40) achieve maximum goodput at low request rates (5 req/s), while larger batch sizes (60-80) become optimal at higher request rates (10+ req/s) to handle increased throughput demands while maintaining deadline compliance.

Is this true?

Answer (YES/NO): NO